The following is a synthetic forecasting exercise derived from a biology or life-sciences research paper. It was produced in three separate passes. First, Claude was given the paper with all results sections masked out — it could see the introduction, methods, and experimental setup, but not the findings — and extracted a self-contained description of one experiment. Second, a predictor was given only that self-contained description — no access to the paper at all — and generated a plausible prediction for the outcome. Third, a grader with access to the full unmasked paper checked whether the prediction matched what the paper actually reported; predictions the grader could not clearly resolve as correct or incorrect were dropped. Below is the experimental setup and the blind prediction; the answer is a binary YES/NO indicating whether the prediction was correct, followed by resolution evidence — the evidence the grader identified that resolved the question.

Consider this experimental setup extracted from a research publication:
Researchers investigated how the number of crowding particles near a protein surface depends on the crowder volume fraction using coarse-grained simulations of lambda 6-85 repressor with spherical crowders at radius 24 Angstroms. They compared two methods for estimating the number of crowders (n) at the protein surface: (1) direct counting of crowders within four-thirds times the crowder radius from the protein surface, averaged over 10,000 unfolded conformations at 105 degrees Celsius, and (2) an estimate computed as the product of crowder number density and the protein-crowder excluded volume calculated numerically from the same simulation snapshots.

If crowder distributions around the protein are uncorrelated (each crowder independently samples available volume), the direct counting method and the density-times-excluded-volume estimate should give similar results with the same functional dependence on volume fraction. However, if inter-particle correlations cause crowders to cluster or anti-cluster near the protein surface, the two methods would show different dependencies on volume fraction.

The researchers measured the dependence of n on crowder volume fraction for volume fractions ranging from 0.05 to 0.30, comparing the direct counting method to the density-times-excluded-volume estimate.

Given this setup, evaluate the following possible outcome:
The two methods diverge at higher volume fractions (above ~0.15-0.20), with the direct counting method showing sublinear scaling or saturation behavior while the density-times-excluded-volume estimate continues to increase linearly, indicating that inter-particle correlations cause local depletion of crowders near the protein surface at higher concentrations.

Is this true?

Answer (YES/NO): NO